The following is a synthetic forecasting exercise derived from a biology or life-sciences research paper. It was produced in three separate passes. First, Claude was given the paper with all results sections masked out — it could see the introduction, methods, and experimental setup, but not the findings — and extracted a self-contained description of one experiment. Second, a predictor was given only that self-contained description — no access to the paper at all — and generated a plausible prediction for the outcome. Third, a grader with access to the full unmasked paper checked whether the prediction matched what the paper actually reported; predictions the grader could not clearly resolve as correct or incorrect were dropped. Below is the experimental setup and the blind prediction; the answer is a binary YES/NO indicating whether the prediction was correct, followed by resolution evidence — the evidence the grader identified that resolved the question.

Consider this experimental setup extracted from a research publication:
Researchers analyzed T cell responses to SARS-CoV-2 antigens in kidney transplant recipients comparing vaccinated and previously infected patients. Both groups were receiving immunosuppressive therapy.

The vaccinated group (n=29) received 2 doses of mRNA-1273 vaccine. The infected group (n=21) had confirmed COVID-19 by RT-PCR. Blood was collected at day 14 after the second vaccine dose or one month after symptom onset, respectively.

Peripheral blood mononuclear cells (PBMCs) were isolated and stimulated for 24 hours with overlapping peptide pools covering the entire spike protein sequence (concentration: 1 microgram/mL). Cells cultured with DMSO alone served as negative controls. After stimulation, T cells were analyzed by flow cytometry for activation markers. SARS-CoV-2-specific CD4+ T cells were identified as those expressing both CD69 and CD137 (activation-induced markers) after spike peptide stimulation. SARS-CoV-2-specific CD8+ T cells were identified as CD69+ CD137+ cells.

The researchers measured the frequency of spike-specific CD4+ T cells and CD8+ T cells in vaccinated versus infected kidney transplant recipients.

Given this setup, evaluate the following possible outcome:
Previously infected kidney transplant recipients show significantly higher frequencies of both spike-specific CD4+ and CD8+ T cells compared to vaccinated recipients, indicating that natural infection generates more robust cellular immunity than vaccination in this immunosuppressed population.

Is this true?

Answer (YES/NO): NO